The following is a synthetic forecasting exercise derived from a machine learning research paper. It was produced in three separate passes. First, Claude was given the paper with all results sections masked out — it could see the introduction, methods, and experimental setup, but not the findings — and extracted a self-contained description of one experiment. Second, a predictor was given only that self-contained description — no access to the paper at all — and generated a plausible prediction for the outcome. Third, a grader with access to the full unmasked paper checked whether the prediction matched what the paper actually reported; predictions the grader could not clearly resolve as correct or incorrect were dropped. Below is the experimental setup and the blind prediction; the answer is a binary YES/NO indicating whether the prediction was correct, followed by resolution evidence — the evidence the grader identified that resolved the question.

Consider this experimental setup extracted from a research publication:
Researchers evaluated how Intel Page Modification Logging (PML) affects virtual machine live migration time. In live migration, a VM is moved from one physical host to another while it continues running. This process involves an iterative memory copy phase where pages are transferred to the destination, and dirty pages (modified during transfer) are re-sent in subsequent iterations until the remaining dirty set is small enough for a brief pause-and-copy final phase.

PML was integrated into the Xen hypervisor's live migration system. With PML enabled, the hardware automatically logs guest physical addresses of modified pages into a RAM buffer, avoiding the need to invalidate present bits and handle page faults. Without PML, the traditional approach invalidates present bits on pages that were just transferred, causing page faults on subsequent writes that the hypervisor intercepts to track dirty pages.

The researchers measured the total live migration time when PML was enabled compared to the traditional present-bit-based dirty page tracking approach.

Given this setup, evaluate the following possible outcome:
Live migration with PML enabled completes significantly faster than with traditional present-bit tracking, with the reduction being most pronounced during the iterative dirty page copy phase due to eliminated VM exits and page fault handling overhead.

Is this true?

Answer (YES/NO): NO